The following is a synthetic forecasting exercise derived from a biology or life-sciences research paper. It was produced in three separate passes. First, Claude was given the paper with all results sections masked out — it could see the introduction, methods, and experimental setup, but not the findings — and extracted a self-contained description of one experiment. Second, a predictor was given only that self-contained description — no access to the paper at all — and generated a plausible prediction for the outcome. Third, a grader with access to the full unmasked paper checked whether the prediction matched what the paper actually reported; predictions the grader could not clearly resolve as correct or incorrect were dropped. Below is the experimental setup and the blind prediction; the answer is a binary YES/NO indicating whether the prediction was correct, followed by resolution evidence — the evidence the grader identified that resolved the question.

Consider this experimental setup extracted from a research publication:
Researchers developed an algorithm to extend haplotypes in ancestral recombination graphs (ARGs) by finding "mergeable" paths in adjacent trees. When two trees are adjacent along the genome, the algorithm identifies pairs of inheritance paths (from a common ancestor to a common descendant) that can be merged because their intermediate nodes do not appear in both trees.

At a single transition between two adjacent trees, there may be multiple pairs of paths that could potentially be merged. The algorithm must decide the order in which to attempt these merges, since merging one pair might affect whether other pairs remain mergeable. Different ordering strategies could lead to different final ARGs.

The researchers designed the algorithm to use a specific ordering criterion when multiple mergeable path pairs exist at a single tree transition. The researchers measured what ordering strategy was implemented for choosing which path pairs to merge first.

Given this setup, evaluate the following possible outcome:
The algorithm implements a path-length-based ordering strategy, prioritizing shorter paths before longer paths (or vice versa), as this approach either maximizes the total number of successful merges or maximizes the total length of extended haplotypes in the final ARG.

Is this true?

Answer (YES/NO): NO